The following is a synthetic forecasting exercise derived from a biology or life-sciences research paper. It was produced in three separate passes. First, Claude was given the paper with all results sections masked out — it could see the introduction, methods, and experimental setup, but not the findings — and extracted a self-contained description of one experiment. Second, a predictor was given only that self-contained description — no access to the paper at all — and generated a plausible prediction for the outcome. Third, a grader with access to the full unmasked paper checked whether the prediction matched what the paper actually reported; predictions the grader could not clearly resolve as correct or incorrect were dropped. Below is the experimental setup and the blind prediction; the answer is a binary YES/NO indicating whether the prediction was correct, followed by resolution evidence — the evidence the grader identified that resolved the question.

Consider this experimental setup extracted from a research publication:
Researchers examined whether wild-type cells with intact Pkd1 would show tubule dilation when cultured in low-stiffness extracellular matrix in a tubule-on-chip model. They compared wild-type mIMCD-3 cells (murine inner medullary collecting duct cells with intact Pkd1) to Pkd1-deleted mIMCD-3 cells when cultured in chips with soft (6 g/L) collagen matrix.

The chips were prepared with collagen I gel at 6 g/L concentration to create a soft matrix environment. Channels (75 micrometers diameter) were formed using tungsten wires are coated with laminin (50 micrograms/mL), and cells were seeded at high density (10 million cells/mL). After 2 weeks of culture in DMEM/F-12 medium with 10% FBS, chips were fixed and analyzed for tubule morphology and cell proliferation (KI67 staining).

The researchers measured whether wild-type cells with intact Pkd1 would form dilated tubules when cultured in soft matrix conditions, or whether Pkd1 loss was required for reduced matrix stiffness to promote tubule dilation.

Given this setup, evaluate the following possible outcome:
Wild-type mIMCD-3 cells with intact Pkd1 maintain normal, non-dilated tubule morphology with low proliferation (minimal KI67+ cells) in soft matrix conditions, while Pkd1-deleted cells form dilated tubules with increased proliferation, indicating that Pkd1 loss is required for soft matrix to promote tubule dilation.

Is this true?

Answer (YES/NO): NO